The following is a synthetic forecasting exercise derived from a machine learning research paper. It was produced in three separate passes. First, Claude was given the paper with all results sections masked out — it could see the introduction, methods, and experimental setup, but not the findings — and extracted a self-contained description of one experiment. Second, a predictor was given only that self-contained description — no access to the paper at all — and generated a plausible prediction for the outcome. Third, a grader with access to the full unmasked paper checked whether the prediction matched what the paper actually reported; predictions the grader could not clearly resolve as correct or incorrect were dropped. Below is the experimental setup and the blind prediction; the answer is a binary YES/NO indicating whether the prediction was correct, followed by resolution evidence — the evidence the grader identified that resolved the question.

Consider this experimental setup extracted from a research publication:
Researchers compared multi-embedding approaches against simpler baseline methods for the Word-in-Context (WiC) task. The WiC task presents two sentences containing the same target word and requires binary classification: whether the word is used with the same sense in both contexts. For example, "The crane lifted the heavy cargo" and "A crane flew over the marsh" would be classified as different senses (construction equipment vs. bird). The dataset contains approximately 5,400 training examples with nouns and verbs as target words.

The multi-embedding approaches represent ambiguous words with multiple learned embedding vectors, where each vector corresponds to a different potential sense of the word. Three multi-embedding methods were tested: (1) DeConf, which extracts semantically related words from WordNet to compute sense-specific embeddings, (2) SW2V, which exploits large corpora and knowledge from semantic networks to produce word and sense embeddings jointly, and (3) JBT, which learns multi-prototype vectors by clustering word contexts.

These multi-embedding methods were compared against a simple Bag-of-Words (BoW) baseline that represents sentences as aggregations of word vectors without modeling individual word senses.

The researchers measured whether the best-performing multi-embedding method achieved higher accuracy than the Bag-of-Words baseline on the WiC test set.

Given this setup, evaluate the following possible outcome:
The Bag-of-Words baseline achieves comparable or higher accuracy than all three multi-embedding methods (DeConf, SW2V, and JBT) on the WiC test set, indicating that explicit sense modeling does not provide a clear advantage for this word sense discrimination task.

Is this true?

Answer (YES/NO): YES